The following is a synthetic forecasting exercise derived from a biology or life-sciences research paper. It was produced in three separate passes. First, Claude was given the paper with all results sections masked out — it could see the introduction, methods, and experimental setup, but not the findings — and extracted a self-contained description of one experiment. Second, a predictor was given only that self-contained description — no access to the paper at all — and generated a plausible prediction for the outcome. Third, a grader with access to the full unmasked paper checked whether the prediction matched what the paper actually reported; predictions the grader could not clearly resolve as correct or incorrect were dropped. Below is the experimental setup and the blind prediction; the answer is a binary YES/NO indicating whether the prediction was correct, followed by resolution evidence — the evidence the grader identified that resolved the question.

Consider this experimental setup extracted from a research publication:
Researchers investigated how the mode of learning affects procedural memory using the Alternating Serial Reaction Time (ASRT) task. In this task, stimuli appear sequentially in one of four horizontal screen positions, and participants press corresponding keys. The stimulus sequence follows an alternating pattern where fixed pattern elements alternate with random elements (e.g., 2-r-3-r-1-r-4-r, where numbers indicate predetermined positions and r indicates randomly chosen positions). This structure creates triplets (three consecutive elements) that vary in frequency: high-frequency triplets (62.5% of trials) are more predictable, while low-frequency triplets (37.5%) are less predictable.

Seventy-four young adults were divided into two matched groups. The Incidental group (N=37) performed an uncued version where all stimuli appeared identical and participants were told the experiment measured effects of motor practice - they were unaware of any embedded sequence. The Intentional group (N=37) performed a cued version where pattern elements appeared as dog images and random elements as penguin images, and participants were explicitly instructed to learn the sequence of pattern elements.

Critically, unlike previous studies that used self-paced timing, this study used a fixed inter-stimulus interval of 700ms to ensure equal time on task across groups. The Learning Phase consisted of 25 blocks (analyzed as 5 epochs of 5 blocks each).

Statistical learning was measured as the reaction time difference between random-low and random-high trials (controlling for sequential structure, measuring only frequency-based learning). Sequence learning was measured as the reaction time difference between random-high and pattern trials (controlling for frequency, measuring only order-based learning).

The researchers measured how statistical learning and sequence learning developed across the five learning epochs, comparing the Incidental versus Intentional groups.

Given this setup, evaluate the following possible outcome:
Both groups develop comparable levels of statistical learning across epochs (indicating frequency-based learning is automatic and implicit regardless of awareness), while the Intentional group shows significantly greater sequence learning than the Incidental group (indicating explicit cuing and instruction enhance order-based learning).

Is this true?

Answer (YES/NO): YES